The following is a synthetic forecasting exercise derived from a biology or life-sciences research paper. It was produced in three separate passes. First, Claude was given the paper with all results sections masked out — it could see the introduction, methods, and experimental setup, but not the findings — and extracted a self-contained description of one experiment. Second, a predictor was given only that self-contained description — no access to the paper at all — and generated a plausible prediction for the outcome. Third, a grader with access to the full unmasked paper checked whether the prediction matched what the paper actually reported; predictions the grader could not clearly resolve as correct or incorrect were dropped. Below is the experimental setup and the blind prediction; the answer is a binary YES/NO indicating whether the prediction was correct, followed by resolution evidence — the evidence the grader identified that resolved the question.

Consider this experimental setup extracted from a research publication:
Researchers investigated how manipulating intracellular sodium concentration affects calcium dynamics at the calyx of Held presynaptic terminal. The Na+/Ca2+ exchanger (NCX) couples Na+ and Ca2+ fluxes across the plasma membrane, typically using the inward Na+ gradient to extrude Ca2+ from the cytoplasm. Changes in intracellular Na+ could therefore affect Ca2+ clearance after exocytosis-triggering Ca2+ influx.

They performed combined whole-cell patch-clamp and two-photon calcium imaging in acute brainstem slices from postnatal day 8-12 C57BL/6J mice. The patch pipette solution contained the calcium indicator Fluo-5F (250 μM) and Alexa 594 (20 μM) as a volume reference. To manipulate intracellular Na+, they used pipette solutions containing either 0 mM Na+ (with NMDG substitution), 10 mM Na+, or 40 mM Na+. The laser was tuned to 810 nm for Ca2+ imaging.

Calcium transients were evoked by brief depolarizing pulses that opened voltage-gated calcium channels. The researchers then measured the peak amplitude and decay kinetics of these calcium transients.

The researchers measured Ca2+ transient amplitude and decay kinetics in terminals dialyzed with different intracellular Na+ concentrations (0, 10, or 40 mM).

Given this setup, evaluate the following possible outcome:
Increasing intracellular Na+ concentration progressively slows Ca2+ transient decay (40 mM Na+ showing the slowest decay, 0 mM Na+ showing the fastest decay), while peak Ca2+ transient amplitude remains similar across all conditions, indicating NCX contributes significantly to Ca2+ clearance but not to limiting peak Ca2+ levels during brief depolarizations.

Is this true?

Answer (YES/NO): NO